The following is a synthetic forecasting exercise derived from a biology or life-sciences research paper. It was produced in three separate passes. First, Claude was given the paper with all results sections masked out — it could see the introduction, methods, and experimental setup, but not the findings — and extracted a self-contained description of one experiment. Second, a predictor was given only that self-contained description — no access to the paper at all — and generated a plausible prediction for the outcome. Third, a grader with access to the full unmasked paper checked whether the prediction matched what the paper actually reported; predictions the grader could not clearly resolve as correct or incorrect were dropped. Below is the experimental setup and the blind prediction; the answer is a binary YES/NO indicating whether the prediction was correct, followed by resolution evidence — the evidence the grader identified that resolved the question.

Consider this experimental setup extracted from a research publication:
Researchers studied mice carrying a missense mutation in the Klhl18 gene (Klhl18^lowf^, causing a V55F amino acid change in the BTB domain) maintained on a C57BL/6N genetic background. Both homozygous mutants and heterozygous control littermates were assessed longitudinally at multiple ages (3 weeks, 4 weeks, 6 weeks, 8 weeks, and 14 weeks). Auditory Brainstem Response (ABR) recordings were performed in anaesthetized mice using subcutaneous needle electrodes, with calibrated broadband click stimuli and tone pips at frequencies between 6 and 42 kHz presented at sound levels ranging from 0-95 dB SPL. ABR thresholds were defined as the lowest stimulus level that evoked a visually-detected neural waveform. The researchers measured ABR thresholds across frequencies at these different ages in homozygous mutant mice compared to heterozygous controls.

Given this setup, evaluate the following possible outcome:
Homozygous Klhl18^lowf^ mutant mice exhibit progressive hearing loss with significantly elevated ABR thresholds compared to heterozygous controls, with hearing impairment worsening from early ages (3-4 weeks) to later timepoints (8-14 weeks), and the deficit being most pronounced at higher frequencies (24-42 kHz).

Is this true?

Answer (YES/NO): NO